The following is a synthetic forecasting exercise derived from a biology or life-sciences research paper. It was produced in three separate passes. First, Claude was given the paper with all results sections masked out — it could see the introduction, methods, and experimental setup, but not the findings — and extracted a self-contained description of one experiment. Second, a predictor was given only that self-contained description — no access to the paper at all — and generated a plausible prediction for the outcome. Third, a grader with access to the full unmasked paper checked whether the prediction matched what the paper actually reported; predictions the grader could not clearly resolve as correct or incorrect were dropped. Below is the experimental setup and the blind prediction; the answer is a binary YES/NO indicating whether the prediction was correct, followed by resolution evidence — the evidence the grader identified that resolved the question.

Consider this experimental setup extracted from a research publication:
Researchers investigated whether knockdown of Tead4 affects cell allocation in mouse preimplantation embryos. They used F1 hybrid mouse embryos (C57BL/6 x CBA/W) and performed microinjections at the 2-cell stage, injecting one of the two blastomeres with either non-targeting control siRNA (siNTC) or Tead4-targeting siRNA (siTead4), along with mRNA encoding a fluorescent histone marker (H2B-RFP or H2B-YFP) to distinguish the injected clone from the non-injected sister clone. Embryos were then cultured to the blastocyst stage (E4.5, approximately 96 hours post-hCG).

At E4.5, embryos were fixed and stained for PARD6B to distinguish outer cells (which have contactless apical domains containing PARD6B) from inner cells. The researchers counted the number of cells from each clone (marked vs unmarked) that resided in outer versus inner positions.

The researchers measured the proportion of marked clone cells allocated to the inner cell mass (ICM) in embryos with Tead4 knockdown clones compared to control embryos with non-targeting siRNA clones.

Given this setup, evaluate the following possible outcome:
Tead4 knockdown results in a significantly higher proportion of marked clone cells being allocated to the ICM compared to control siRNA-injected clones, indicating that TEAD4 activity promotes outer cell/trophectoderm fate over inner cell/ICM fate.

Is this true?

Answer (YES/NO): YES